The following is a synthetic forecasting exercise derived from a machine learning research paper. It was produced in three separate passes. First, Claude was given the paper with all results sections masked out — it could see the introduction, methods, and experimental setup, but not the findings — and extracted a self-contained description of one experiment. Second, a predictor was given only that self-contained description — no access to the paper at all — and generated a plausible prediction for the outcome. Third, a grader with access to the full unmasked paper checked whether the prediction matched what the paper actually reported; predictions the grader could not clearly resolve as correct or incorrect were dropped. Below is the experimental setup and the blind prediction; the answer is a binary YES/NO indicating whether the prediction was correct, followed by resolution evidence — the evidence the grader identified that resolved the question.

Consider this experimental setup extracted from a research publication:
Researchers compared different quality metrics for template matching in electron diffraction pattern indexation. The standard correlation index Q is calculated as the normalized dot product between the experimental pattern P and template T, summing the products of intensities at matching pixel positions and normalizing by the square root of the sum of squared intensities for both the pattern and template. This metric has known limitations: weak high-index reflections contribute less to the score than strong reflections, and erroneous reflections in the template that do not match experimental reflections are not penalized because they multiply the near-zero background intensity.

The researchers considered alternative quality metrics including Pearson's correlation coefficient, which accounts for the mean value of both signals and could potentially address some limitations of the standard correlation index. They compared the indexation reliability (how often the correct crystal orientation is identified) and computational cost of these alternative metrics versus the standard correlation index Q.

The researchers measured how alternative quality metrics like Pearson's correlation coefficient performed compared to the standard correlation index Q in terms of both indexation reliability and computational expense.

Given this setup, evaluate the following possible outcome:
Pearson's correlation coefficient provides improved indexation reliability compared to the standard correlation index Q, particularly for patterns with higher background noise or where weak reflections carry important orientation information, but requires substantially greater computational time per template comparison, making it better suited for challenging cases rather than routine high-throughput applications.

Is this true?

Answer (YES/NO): NO